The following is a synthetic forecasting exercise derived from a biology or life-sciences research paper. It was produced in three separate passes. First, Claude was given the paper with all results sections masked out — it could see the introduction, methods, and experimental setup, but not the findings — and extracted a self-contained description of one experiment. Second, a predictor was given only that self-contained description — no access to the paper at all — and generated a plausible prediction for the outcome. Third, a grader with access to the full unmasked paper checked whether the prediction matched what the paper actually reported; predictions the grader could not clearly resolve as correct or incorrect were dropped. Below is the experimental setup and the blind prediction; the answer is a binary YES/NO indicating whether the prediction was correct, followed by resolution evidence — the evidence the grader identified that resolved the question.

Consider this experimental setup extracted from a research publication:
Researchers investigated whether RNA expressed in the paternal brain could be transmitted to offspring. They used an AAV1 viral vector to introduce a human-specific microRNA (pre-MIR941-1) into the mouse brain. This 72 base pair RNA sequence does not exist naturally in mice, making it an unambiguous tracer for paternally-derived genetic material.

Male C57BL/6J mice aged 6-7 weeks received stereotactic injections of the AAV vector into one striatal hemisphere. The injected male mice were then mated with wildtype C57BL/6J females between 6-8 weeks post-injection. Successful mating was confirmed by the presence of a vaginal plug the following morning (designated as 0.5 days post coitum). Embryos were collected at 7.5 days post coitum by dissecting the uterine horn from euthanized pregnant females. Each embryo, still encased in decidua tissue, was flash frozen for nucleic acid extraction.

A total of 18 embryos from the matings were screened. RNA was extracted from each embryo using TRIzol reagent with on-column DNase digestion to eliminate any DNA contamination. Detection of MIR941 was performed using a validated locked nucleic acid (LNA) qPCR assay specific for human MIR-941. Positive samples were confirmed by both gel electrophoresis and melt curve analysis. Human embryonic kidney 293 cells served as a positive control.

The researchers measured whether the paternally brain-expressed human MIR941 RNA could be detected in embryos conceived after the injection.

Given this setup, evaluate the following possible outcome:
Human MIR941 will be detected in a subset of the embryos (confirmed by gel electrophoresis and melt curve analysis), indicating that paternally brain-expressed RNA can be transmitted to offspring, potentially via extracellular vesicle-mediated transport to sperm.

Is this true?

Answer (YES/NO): YES